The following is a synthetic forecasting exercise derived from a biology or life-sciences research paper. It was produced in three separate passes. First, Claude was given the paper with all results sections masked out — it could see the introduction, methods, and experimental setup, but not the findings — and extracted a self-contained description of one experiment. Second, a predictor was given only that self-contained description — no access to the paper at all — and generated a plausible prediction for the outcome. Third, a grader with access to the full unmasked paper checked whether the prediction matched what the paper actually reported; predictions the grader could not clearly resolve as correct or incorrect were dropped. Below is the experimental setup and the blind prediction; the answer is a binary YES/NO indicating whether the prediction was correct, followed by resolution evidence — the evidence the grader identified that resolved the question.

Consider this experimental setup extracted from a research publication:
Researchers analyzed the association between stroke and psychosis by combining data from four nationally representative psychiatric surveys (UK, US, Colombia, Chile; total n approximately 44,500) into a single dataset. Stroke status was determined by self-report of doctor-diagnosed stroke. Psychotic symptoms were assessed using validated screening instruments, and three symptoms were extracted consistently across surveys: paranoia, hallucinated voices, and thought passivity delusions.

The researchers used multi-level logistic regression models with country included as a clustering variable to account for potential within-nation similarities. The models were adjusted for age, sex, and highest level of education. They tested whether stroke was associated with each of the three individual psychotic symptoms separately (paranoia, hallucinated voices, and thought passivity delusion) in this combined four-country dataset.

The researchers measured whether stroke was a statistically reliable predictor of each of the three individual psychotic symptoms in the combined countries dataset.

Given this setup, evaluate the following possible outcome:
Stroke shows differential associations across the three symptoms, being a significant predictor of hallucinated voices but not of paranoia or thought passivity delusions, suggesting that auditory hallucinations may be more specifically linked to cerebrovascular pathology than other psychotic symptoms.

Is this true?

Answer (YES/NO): NO